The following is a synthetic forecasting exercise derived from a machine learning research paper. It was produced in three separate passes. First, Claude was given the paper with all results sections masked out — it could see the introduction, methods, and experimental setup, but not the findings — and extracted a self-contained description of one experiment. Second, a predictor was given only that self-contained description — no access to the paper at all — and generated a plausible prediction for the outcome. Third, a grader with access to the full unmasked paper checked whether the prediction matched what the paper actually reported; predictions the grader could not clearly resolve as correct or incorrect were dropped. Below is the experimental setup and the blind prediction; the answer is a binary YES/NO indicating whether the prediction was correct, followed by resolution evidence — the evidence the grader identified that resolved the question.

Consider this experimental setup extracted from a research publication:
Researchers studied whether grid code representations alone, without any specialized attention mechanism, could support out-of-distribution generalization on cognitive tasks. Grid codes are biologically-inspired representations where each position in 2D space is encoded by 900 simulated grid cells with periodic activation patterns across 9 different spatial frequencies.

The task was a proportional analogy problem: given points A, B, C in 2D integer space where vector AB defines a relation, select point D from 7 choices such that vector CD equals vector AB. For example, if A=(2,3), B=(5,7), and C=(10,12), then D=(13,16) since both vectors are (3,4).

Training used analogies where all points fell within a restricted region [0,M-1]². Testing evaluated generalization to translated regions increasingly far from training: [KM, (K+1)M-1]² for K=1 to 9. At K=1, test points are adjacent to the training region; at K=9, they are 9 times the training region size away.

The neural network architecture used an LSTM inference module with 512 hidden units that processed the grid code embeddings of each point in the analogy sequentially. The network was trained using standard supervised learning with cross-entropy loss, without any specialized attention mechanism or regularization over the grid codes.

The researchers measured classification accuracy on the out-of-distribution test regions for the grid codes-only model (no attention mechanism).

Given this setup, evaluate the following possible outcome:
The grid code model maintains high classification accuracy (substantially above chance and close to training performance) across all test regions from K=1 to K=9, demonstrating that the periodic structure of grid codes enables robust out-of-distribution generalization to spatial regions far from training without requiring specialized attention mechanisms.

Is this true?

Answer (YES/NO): NO